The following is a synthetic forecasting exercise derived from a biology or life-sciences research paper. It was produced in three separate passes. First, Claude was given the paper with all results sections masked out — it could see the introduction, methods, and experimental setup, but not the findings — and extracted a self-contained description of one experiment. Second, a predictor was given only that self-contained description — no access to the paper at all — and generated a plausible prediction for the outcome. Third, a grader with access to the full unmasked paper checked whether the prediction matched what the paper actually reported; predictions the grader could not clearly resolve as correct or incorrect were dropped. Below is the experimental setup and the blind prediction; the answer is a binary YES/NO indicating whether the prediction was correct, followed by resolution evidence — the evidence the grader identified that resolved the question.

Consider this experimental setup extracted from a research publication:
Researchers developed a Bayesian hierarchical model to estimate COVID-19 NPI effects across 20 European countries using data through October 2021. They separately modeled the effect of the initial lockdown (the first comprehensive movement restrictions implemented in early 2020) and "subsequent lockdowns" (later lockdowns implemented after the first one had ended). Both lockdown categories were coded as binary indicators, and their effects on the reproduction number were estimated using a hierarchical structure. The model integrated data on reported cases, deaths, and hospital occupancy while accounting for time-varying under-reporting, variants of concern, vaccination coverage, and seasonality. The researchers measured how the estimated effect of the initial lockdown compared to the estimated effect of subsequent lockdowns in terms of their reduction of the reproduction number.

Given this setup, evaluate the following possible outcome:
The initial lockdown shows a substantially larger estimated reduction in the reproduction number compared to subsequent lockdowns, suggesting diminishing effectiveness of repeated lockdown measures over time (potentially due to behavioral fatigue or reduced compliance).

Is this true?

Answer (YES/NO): NO